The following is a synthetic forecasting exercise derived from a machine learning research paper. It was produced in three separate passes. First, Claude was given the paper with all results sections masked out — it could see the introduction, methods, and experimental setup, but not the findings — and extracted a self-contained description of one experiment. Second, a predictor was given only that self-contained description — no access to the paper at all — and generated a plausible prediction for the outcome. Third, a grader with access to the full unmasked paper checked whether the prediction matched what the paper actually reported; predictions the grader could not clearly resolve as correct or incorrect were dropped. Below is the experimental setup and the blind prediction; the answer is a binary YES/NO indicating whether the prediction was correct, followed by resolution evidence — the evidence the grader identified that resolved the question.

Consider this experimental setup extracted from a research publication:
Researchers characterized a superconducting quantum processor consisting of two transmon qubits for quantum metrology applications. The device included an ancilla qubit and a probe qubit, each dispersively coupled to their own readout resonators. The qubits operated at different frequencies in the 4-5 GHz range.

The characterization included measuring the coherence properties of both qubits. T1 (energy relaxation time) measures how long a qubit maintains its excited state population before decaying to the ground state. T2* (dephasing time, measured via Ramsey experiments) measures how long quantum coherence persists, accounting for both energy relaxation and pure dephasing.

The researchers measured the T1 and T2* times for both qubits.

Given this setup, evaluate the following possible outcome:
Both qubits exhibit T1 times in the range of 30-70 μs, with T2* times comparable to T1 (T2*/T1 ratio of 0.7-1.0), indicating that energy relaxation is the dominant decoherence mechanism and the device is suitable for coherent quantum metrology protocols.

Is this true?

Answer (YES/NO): NO